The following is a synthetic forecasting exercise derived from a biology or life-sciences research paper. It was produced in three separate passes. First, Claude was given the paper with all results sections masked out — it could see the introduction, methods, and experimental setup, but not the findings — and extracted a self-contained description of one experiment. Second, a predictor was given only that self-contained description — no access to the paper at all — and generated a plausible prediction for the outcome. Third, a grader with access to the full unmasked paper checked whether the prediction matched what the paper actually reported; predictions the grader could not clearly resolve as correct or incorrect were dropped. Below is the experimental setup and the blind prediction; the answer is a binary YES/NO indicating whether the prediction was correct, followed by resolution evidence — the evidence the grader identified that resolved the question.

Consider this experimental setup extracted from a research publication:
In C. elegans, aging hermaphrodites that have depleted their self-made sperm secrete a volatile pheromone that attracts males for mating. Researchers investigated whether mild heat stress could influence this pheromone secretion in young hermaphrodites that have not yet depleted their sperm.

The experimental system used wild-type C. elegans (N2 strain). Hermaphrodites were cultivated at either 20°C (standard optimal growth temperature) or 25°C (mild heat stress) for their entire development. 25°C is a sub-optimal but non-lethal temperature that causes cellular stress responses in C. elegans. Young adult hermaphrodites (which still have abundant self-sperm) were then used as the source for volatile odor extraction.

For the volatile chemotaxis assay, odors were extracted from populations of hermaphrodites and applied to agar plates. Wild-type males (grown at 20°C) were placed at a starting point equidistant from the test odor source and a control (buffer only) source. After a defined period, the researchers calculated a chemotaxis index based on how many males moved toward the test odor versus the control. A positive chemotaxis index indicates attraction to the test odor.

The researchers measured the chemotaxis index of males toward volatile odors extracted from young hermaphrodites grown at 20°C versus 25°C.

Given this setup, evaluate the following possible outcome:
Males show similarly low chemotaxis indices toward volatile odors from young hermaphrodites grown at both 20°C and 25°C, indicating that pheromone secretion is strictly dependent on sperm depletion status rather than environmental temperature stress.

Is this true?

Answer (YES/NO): YES